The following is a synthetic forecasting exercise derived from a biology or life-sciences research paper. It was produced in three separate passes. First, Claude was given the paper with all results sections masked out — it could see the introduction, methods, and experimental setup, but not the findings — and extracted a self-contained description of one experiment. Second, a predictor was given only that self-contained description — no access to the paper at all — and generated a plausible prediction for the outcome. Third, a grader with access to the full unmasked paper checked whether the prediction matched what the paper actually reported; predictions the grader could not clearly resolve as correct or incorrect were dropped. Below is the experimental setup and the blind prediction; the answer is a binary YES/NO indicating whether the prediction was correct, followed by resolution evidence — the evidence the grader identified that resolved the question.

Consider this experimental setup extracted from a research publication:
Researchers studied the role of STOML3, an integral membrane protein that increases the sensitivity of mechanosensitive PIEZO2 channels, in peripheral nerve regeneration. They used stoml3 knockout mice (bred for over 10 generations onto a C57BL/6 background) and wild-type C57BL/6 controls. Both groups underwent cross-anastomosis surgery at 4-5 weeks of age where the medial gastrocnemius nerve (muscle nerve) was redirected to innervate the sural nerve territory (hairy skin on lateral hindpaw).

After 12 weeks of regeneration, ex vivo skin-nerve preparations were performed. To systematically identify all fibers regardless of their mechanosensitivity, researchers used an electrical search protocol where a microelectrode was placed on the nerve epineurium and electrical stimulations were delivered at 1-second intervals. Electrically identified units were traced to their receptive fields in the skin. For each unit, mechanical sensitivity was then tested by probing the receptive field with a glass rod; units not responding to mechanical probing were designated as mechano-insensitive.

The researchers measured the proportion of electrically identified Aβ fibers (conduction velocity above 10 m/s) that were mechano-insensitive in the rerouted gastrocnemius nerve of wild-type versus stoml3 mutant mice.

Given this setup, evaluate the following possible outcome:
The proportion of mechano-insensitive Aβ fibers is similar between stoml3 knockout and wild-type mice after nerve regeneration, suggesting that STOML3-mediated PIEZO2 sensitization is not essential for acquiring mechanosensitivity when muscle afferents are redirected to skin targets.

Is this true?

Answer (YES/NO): NO